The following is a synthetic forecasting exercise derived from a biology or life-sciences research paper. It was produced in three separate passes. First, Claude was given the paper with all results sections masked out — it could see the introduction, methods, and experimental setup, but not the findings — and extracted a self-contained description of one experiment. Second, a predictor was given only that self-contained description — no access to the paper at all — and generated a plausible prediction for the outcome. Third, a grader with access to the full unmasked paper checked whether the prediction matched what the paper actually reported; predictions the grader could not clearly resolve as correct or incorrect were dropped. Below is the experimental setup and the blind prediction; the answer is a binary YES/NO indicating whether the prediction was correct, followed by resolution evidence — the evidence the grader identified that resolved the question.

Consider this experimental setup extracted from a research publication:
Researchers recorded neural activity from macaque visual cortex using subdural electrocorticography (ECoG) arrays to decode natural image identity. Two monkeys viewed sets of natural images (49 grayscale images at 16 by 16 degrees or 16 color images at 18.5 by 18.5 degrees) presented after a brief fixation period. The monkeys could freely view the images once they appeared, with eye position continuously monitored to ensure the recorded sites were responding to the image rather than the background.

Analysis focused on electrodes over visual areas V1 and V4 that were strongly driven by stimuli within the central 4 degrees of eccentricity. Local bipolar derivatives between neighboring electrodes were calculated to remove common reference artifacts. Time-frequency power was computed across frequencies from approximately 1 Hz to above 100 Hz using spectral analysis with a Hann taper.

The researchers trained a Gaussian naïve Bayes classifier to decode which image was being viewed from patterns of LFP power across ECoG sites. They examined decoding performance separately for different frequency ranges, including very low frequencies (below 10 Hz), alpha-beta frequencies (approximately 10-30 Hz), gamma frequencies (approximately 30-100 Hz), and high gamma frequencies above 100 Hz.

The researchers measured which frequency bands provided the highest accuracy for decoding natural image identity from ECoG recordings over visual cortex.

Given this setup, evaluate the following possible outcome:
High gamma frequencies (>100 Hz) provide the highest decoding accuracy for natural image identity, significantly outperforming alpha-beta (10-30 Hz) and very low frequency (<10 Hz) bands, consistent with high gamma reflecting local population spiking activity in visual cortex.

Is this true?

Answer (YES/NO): NO